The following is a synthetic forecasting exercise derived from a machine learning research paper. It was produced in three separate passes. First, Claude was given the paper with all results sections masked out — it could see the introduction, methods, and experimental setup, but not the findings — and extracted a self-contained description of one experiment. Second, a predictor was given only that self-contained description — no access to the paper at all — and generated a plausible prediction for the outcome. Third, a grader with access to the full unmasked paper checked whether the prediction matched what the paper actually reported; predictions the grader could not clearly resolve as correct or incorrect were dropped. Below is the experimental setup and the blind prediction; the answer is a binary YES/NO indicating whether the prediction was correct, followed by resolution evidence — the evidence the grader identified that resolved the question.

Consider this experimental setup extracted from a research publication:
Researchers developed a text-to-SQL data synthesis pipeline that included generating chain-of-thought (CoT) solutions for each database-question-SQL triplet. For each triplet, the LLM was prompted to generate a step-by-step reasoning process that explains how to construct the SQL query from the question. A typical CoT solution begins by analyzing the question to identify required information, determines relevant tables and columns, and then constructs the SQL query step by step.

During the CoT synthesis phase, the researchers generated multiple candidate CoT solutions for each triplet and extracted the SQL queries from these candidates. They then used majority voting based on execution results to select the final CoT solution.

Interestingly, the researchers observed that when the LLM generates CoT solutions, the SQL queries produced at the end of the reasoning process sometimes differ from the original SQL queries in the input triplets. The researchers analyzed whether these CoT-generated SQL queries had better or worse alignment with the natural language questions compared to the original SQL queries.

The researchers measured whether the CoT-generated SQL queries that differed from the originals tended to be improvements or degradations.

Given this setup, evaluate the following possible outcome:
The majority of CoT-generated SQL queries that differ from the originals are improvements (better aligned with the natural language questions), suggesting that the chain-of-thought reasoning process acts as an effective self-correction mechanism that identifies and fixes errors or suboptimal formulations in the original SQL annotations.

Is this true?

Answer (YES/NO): YES